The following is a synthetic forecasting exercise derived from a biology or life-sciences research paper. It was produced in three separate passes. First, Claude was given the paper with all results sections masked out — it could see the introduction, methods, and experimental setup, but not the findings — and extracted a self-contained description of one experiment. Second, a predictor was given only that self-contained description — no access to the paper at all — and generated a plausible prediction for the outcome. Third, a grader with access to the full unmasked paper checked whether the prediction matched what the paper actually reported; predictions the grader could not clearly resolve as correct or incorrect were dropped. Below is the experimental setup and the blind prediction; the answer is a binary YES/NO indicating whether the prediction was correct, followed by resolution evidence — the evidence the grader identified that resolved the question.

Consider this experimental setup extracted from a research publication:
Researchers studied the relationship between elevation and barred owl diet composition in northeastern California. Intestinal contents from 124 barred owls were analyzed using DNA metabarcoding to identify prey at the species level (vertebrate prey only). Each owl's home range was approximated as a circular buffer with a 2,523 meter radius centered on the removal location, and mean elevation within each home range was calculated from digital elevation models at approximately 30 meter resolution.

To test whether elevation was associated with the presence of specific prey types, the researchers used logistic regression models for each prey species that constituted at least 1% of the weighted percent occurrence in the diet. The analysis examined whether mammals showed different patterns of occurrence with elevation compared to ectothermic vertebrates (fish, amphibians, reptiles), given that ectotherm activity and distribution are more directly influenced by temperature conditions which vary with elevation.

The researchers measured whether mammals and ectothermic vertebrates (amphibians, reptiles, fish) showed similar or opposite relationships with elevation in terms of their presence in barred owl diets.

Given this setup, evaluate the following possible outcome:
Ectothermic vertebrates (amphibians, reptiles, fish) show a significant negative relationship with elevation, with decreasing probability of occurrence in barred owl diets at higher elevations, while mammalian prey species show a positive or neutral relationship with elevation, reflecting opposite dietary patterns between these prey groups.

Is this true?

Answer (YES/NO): NO